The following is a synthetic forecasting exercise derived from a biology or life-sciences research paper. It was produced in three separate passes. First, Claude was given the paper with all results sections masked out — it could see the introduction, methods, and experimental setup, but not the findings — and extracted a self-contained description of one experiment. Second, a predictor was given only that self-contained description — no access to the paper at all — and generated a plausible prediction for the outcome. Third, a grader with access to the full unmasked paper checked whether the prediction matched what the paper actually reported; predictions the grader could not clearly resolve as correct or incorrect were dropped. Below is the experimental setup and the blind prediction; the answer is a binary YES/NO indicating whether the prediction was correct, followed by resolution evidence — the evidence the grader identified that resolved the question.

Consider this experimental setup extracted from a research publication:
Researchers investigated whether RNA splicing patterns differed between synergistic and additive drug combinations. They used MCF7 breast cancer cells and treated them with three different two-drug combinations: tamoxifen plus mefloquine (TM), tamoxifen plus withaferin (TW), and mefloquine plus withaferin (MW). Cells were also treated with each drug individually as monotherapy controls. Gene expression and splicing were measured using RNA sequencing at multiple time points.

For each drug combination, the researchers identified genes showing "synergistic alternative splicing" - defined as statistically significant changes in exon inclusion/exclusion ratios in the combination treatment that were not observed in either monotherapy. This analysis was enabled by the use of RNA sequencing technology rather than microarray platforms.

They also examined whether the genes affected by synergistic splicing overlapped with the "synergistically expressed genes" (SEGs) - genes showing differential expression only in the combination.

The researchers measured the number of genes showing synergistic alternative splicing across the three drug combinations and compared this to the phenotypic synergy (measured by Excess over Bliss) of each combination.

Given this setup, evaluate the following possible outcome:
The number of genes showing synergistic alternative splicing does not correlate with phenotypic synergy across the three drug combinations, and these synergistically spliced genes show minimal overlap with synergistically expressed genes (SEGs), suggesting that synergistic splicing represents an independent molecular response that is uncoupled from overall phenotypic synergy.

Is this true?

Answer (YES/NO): NO